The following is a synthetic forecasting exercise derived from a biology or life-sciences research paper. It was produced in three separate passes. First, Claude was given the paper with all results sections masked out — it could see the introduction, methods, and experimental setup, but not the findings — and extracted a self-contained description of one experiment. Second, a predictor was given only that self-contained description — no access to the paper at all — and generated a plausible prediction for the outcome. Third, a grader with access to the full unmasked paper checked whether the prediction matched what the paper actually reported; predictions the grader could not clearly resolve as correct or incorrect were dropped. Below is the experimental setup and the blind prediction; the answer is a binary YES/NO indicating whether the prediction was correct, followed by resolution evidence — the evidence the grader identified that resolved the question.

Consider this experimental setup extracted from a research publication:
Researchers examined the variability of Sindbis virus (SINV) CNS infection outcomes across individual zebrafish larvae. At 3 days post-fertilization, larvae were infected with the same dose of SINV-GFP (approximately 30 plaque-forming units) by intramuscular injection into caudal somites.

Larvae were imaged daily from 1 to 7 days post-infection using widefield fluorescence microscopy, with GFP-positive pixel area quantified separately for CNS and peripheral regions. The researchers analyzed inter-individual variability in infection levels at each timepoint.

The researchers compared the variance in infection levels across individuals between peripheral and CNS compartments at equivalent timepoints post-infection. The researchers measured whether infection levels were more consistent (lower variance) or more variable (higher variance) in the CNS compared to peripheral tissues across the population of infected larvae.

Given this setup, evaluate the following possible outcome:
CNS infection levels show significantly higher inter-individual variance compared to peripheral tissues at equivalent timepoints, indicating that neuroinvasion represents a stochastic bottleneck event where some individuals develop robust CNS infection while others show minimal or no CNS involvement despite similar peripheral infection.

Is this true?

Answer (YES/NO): YES